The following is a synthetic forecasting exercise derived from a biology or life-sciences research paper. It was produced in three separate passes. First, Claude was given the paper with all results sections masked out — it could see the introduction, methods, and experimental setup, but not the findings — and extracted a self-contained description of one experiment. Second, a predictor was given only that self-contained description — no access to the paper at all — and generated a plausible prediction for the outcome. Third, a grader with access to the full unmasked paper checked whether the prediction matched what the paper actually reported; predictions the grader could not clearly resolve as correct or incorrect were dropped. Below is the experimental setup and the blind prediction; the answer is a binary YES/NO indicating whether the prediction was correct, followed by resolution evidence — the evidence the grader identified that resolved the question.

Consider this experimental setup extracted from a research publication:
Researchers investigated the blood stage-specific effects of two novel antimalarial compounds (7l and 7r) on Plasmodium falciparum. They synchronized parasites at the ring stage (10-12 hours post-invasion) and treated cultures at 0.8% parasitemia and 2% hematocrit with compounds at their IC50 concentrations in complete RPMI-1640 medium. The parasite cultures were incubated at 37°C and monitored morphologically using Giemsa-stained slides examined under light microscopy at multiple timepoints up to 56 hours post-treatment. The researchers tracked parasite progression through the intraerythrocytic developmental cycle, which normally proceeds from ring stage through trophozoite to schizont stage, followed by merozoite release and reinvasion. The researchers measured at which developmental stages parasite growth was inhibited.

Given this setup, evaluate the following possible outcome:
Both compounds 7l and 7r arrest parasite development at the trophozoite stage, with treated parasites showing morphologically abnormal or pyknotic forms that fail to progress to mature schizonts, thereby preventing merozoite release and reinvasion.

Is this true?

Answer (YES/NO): YES